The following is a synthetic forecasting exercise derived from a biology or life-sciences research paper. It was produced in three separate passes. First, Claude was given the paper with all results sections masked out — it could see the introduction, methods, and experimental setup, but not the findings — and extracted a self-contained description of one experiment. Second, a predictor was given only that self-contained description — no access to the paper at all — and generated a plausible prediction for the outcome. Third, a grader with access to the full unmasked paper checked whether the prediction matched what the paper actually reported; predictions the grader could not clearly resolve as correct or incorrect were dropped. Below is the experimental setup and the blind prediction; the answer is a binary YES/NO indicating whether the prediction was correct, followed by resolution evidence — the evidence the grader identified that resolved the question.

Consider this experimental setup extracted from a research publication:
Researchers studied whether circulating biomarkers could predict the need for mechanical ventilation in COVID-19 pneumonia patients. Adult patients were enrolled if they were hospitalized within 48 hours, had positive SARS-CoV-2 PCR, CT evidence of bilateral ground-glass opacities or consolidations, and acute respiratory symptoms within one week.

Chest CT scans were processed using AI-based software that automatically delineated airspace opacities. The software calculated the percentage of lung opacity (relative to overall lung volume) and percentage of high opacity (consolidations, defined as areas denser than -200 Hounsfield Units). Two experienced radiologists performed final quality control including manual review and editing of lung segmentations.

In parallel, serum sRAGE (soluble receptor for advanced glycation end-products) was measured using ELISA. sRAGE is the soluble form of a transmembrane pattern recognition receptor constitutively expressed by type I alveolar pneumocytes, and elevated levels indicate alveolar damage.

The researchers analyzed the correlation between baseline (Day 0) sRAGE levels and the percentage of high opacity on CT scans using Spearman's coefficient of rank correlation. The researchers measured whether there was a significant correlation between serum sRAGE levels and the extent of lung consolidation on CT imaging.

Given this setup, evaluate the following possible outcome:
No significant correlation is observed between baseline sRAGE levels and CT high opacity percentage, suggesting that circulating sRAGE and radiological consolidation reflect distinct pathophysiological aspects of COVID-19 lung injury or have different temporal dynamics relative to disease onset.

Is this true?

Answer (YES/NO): NO